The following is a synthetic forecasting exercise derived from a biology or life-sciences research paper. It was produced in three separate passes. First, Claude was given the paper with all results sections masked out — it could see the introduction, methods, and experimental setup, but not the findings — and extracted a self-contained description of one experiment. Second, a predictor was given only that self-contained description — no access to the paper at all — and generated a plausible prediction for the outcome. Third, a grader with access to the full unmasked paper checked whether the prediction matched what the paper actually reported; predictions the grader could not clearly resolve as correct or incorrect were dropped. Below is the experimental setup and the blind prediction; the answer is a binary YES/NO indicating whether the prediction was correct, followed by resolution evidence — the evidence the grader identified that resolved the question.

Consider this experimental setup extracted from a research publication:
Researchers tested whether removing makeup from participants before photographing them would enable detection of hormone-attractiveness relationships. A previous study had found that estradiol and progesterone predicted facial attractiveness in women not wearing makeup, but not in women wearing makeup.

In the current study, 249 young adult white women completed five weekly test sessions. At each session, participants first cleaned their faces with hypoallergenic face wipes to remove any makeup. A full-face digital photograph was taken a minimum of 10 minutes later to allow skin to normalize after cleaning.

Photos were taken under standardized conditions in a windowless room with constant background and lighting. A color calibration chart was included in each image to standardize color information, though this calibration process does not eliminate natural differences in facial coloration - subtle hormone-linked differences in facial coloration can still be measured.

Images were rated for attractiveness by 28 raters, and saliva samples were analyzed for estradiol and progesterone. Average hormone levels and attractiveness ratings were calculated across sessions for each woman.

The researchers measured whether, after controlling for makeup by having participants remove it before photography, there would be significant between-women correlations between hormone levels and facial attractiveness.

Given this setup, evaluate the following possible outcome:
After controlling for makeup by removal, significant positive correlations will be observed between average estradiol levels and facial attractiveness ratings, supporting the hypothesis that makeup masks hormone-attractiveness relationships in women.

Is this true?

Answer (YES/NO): NO